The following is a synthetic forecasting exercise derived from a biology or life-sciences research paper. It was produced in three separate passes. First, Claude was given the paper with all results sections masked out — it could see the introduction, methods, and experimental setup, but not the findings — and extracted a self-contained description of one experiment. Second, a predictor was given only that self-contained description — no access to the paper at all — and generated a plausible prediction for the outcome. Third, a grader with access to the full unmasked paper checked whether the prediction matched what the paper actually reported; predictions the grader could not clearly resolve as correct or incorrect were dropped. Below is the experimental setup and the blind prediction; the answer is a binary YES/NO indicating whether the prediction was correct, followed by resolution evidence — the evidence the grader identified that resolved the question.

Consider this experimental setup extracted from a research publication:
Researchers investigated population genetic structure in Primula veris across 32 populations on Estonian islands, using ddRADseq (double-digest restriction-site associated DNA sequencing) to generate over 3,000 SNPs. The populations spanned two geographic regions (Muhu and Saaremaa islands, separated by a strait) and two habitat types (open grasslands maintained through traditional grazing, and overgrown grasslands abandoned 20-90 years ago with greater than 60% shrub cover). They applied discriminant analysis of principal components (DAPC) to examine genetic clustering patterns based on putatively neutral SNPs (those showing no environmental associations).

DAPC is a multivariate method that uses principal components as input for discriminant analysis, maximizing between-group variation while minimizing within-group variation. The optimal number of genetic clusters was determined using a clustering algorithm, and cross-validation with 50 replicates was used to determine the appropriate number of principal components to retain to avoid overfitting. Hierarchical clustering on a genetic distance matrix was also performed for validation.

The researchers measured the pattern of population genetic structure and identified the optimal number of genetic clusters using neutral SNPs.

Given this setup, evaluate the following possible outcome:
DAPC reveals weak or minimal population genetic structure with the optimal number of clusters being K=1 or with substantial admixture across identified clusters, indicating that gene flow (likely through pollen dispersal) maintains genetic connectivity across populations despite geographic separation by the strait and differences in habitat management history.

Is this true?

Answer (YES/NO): NO